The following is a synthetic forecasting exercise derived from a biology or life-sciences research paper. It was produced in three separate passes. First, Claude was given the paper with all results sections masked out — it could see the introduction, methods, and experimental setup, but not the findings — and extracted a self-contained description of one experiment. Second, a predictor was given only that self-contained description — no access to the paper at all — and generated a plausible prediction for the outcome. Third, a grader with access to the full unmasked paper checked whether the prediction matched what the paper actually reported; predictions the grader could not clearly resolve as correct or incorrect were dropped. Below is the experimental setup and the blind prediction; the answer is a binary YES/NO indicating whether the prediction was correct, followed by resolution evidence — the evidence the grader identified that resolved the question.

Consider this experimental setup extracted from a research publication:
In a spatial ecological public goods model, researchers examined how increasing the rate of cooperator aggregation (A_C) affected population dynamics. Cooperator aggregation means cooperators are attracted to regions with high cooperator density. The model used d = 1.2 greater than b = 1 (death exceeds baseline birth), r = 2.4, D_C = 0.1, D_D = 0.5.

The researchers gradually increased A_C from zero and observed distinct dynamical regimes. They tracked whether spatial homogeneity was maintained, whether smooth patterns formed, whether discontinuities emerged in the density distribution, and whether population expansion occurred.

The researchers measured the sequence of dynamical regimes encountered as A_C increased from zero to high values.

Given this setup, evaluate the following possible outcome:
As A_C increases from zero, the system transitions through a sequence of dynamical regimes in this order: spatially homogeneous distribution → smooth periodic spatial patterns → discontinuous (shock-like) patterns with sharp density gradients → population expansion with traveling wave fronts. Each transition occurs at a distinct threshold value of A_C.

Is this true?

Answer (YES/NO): NO